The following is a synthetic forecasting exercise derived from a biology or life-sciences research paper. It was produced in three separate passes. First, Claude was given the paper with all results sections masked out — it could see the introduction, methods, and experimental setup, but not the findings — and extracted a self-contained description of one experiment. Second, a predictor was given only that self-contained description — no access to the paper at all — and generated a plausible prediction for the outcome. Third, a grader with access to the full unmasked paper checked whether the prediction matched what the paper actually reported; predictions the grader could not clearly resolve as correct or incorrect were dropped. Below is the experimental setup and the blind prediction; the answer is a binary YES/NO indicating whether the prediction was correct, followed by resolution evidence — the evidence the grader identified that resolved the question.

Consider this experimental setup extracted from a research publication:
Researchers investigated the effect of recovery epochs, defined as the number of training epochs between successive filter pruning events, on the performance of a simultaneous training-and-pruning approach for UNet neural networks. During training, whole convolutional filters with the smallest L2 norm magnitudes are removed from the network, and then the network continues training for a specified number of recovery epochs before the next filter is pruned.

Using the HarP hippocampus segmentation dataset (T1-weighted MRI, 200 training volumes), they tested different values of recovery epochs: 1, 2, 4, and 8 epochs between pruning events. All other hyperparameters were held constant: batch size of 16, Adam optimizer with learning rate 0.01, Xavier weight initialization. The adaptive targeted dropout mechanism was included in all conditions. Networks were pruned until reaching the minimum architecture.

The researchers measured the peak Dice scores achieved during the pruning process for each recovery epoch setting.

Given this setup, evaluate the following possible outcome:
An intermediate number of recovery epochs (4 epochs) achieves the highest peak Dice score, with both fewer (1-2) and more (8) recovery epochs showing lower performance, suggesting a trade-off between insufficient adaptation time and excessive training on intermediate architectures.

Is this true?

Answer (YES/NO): NO